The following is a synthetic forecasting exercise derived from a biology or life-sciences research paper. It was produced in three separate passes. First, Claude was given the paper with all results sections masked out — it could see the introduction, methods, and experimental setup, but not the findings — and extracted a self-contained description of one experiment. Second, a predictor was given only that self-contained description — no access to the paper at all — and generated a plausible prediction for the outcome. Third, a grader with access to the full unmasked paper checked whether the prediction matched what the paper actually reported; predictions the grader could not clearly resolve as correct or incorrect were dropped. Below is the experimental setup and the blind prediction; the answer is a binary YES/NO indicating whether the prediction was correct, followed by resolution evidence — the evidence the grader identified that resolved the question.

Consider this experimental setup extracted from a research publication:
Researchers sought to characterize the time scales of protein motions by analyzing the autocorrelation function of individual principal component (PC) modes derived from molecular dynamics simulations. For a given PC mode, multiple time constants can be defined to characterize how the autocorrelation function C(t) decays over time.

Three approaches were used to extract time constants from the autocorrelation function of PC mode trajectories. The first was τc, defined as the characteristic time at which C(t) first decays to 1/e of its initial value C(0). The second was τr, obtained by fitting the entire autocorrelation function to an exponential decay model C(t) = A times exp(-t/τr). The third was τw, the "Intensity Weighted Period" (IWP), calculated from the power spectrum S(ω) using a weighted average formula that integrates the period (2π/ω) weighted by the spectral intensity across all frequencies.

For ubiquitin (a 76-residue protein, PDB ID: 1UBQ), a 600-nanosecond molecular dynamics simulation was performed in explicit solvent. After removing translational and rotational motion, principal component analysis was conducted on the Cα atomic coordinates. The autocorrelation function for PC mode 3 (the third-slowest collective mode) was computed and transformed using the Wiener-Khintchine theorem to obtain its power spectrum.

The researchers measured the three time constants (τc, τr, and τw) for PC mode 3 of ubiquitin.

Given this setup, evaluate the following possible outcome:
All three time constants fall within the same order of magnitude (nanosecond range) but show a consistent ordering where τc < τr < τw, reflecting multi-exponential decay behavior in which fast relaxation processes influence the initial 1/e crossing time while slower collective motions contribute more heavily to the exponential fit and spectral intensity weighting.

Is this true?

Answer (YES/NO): NO